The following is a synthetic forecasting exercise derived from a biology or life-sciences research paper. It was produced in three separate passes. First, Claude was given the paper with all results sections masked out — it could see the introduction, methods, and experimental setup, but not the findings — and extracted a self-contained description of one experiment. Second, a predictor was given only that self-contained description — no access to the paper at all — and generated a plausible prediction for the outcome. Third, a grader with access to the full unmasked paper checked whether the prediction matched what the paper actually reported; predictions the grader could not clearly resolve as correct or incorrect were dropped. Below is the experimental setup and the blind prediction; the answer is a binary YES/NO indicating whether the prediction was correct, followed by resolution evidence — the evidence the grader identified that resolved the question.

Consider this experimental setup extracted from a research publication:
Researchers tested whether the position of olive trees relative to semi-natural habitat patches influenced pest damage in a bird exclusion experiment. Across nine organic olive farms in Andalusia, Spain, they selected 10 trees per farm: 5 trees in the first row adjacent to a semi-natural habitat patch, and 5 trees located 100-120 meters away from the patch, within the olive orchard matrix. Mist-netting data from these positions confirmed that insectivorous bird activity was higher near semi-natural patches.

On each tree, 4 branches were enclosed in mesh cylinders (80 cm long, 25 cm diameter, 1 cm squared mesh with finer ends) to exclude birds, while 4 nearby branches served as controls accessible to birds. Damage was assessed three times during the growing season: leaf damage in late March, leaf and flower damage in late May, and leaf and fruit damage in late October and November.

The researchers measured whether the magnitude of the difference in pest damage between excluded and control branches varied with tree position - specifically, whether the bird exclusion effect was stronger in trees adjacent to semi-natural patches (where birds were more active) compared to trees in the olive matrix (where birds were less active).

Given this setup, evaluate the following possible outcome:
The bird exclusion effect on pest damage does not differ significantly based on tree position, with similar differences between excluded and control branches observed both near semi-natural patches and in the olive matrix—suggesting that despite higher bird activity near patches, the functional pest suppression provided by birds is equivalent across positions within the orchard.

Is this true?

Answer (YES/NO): NO